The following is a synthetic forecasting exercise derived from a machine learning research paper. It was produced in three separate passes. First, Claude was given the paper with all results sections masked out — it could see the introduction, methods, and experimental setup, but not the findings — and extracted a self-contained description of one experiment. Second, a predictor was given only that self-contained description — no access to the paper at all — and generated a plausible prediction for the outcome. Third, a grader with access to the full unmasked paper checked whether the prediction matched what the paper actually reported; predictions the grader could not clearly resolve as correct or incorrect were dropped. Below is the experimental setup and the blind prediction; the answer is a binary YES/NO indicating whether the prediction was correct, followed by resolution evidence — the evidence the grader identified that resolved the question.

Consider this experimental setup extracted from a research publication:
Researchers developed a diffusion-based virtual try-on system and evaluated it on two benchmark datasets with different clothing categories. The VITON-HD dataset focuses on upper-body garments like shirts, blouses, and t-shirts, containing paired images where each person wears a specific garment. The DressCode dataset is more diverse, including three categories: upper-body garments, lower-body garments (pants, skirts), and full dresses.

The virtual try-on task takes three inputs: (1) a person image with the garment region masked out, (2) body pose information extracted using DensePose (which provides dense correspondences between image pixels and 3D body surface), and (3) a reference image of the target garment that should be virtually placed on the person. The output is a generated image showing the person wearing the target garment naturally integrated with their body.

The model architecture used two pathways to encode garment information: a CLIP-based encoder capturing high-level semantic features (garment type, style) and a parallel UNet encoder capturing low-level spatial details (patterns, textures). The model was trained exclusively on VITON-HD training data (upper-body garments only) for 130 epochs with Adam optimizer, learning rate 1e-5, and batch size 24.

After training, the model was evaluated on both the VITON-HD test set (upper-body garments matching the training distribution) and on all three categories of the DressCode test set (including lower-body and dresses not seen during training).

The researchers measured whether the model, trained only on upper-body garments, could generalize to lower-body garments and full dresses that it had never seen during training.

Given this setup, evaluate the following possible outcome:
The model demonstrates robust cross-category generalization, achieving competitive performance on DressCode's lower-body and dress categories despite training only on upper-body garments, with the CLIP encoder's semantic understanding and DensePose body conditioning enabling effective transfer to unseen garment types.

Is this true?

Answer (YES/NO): NO